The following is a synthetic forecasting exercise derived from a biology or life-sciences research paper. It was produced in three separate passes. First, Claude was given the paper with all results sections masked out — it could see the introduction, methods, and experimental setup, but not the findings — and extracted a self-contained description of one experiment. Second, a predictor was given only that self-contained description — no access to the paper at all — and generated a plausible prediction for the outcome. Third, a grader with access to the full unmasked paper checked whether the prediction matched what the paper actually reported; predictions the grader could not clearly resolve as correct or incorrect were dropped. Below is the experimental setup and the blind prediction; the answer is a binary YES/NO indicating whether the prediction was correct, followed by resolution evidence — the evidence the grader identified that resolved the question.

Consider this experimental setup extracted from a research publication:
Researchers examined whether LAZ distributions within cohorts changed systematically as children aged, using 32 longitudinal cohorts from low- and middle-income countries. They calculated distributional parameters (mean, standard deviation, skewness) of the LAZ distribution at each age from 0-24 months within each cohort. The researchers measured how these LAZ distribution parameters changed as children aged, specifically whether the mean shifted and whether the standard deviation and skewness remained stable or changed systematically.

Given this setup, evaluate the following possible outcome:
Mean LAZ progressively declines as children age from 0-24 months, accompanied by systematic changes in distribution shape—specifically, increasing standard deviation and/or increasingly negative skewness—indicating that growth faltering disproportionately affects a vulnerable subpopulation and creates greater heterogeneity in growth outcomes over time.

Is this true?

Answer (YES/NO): NO